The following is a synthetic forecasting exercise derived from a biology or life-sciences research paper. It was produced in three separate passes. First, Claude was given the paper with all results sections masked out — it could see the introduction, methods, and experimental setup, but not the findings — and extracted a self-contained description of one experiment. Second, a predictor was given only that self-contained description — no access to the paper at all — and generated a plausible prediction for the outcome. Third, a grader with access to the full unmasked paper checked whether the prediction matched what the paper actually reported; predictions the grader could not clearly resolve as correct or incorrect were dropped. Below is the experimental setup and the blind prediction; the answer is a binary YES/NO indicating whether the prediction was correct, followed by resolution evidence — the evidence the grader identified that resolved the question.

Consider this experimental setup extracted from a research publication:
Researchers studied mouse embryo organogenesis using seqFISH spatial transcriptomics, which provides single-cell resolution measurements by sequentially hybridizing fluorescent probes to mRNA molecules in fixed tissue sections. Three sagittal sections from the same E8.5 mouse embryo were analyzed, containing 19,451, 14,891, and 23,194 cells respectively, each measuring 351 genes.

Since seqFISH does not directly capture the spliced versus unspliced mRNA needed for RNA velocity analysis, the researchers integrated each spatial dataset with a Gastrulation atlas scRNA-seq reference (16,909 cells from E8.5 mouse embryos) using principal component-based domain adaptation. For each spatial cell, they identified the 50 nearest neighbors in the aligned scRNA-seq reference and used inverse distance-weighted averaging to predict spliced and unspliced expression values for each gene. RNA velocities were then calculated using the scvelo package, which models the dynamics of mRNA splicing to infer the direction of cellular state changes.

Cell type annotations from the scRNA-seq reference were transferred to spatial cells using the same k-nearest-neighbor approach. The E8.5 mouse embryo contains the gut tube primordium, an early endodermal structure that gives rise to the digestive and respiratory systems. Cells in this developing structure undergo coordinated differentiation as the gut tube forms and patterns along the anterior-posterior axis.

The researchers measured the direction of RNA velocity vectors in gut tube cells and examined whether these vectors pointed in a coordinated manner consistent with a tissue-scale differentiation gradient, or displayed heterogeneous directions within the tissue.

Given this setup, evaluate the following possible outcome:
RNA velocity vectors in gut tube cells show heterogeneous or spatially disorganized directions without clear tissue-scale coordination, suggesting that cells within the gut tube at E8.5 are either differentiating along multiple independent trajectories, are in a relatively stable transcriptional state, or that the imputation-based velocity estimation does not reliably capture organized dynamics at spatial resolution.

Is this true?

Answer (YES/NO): NO